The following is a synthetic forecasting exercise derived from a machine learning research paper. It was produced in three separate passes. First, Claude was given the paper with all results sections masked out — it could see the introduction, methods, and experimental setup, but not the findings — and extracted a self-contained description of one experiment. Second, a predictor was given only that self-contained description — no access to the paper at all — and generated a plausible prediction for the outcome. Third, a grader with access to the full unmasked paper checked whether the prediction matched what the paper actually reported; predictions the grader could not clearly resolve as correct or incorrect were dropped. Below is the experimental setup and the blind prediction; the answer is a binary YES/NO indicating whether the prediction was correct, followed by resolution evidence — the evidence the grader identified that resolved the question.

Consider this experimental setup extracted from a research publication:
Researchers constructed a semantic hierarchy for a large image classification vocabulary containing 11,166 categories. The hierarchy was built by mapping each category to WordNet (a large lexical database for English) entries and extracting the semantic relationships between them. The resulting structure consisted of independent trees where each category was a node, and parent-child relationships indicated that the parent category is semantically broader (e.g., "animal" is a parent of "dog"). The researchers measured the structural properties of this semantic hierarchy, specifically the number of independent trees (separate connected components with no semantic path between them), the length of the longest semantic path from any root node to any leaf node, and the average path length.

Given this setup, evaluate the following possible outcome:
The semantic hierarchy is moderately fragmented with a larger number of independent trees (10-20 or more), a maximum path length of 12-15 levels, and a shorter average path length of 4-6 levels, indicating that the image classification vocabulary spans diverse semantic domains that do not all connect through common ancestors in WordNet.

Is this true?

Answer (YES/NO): NO